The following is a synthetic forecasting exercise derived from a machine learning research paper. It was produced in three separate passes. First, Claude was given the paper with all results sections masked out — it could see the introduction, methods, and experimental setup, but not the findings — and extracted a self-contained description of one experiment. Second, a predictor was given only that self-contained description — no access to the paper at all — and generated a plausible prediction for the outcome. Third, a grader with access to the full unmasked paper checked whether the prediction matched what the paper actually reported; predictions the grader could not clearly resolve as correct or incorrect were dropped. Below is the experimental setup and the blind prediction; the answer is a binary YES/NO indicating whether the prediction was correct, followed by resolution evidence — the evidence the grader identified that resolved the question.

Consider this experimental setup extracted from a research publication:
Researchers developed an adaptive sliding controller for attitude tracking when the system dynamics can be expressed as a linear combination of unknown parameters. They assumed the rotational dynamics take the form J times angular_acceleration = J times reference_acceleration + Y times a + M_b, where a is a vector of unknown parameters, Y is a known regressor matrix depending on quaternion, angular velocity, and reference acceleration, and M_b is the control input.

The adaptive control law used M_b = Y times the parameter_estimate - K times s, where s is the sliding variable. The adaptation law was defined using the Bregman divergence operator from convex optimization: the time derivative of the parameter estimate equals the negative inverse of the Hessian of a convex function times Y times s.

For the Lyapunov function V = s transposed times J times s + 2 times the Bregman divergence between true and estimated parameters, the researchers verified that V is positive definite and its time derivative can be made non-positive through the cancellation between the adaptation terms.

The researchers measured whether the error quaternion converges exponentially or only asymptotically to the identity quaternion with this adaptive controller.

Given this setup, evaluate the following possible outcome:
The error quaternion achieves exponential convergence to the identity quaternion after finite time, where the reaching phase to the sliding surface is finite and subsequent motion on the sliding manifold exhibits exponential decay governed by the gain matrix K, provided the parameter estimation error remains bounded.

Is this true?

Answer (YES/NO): NO